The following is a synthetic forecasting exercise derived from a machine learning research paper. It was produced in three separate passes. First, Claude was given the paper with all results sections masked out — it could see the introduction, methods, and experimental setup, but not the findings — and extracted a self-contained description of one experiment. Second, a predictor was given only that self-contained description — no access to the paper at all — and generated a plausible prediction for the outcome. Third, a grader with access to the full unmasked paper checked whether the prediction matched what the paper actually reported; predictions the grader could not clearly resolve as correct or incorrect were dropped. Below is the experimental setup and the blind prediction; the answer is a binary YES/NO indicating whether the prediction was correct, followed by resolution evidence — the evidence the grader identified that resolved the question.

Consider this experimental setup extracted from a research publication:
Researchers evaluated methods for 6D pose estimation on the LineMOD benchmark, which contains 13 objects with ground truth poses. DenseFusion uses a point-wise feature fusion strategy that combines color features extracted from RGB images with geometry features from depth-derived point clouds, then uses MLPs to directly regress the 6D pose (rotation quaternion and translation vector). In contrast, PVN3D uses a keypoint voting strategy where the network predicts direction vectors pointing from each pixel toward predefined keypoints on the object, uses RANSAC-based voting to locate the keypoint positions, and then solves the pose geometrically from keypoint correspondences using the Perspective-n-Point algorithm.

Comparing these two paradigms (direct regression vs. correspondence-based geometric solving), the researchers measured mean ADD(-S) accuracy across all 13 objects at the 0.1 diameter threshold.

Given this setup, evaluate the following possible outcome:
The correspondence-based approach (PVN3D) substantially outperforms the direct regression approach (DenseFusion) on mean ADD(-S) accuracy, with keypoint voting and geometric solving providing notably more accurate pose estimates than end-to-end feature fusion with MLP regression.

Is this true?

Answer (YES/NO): YES